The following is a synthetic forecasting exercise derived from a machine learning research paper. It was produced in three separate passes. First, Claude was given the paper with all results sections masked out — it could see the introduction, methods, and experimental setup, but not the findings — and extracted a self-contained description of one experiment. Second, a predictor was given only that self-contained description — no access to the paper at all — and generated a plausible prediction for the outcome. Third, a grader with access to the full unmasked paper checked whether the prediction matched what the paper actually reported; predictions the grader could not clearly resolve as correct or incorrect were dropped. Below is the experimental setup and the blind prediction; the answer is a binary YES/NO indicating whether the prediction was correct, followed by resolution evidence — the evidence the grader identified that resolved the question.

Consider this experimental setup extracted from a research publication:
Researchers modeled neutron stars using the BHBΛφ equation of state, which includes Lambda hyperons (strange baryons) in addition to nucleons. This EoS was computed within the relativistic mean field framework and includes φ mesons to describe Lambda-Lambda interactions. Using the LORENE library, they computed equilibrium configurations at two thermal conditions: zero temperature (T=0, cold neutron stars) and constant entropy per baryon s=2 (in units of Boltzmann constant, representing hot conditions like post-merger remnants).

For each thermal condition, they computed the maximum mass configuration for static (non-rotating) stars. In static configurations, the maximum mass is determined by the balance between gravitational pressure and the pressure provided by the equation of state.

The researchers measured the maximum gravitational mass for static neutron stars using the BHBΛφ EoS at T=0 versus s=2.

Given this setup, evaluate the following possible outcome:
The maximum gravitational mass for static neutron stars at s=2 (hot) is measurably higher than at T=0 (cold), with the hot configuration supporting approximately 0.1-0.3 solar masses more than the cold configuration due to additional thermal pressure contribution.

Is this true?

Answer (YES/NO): NO